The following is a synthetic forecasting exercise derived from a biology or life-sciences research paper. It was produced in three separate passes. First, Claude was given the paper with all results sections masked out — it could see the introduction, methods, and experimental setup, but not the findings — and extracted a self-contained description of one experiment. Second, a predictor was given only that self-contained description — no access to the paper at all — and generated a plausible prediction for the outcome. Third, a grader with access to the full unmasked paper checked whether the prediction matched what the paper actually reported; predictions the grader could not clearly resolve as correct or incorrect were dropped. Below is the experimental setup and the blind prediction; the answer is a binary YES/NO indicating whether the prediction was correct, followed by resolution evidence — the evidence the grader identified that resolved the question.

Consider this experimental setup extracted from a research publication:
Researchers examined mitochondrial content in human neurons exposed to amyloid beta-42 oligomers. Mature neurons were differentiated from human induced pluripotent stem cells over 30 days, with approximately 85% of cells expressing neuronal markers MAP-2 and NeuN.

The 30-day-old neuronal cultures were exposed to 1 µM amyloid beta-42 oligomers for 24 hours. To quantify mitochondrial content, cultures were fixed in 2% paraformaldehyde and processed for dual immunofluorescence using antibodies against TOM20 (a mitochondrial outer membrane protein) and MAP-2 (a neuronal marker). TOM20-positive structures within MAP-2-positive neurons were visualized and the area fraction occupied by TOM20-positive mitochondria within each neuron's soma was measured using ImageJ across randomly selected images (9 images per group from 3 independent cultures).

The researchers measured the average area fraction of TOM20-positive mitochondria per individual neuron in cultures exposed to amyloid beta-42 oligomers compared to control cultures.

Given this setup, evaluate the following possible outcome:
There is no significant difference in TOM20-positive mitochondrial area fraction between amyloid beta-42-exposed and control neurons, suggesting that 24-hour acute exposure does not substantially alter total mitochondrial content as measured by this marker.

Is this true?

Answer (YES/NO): NO